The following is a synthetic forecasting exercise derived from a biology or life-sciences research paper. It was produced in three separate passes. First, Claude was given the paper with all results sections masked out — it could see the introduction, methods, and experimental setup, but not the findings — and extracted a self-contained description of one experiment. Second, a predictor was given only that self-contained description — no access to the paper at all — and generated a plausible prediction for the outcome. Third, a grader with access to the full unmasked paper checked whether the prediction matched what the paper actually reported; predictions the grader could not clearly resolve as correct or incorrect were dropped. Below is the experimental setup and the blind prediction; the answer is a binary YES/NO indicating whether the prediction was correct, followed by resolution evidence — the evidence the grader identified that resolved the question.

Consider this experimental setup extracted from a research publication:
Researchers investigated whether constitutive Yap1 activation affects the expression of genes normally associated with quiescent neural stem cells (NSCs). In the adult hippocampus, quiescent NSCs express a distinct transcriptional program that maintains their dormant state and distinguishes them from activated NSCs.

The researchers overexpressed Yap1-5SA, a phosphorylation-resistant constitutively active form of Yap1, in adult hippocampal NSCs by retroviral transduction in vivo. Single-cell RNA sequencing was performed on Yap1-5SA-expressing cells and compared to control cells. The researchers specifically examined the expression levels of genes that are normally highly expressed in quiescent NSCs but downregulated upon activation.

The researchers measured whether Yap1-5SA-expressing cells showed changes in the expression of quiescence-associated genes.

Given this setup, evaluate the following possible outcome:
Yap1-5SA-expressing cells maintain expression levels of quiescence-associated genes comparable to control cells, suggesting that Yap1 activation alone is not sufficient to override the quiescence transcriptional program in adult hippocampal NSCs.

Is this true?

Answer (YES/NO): NO